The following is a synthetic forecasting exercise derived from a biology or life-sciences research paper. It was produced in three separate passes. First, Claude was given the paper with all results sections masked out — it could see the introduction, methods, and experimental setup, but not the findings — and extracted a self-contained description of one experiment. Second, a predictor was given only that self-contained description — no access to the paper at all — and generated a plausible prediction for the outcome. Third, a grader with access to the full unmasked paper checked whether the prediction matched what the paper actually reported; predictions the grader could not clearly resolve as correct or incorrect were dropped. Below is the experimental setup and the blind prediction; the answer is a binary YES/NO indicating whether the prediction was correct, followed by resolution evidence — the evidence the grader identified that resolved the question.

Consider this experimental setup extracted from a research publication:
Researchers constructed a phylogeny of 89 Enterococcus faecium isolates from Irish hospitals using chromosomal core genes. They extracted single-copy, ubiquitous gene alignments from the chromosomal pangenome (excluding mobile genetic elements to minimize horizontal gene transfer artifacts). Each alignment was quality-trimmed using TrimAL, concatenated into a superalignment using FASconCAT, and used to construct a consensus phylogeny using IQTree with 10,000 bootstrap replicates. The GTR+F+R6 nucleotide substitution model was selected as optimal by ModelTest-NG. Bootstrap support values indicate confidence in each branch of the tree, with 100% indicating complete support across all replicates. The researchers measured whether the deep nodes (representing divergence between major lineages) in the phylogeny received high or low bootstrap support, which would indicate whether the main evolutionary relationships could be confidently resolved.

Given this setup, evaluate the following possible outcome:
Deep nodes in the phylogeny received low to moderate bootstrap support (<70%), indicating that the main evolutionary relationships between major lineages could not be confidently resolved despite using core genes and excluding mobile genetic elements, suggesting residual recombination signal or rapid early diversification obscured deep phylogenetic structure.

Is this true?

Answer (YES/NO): NO